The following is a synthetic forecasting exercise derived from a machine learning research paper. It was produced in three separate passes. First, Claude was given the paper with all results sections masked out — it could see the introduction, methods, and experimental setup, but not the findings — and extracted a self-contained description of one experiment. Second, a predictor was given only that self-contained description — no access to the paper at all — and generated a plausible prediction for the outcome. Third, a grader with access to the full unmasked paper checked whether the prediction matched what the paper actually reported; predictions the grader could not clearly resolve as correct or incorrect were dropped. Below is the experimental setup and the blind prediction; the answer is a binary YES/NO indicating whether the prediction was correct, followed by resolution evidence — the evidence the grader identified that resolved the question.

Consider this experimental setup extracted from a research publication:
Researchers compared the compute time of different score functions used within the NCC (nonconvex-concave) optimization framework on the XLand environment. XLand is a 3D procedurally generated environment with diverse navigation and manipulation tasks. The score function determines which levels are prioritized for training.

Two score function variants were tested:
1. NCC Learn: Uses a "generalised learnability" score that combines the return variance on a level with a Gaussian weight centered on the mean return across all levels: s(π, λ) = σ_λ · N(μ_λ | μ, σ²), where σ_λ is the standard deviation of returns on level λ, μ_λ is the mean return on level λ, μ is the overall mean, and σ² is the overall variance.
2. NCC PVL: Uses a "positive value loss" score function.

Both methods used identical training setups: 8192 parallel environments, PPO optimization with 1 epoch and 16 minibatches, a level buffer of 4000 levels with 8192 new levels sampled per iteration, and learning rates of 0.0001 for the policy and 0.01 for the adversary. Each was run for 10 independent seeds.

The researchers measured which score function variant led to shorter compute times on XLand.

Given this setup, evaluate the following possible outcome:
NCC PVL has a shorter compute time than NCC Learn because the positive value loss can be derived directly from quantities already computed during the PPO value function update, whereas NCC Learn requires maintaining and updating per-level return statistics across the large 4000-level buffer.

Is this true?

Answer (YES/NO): YES